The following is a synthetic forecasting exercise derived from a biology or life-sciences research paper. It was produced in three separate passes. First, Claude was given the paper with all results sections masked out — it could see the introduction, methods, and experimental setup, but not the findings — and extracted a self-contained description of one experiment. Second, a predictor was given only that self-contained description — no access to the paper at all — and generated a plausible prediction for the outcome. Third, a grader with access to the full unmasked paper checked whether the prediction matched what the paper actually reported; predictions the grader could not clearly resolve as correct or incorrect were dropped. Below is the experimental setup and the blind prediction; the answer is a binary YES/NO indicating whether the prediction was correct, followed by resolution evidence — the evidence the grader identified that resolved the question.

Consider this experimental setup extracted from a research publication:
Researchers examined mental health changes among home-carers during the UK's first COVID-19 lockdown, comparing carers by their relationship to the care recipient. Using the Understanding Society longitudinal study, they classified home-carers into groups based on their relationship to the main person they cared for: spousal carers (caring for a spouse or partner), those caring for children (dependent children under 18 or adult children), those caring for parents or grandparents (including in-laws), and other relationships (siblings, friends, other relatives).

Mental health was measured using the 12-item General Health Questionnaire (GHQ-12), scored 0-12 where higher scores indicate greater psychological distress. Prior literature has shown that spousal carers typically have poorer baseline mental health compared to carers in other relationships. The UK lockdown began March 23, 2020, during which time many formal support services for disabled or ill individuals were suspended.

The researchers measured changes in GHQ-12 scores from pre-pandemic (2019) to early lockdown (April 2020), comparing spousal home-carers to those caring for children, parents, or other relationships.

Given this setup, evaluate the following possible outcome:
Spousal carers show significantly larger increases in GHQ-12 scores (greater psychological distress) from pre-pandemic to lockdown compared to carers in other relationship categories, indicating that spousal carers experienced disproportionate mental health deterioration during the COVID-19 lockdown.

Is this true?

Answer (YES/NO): NO